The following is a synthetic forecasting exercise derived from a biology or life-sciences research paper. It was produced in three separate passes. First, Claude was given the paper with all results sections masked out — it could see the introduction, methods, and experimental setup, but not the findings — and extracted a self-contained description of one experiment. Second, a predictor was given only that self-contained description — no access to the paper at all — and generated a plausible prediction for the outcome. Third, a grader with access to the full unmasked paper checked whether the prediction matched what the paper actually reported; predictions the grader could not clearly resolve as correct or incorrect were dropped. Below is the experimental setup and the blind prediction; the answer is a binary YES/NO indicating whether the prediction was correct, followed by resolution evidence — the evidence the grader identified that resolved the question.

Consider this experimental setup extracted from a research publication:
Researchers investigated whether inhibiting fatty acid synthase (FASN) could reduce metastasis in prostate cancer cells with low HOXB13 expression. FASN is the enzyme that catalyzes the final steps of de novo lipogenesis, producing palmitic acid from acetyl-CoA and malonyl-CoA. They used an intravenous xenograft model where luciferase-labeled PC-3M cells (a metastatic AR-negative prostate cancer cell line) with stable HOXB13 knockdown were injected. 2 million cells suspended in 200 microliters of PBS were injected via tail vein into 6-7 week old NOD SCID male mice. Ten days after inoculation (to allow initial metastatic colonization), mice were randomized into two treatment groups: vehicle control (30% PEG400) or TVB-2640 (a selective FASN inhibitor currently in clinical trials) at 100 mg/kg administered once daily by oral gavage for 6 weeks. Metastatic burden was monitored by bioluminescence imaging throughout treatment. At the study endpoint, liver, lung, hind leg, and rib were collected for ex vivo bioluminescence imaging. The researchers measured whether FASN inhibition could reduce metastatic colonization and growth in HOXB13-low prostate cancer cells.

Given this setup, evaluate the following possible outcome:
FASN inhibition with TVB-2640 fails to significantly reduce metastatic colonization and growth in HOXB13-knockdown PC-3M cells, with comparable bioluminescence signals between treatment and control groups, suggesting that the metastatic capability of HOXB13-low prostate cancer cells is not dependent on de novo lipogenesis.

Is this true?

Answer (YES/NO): NO